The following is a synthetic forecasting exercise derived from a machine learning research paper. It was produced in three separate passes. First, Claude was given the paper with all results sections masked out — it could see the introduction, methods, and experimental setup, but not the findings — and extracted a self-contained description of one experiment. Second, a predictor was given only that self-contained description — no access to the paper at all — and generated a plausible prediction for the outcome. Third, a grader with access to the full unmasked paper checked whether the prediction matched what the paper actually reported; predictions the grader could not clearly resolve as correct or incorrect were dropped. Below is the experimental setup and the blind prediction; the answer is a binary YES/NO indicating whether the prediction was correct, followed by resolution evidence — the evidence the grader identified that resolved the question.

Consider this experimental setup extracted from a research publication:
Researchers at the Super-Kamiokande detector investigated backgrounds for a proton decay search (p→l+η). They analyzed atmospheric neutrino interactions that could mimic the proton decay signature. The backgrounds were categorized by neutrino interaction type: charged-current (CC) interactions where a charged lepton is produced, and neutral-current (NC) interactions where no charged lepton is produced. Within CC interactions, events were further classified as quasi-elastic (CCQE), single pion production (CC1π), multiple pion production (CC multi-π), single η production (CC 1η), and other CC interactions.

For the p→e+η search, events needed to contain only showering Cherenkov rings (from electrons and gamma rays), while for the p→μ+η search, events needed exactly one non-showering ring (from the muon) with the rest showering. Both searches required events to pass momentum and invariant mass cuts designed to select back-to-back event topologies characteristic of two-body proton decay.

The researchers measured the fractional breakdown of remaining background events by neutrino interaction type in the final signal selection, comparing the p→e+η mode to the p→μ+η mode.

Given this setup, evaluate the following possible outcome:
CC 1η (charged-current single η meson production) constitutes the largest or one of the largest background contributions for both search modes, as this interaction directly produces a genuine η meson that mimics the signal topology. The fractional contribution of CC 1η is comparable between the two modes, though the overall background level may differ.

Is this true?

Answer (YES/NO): NO